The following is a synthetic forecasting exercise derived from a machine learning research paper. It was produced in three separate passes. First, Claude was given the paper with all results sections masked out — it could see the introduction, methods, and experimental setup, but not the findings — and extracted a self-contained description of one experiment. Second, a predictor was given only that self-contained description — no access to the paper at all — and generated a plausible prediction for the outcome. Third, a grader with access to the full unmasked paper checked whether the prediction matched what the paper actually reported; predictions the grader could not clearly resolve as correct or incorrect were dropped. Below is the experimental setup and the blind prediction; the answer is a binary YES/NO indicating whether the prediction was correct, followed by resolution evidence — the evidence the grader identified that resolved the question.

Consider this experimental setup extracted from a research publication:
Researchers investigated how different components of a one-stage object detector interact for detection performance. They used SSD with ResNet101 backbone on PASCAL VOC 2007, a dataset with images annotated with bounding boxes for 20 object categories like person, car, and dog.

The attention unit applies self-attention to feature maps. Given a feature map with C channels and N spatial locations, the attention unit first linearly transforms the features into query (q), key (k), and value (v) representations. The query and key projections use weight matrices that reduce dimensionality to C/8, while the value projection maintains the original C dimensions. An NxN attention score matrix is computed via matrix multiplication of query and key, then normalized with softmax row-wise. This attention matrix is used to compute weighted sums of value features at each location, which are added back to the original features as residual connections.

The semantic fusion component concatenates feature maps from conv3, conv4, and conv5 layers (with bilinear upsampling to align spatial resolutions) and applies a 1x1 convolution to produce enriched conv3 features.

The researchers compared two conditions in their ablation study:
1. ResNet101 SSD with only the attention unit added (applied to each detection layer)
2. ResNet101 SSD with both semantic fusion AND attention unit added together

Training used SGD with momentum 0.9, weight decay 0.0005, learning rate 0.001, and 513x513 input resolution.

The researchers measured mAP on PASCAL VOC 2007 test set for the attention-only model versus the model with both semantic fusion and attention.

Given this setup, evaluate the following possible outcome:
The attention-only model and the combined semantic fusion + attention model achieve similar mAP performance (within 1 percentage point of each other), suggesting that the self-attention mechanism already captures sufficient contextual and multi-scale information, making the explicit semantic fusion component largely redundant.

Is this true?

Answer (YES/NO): NO